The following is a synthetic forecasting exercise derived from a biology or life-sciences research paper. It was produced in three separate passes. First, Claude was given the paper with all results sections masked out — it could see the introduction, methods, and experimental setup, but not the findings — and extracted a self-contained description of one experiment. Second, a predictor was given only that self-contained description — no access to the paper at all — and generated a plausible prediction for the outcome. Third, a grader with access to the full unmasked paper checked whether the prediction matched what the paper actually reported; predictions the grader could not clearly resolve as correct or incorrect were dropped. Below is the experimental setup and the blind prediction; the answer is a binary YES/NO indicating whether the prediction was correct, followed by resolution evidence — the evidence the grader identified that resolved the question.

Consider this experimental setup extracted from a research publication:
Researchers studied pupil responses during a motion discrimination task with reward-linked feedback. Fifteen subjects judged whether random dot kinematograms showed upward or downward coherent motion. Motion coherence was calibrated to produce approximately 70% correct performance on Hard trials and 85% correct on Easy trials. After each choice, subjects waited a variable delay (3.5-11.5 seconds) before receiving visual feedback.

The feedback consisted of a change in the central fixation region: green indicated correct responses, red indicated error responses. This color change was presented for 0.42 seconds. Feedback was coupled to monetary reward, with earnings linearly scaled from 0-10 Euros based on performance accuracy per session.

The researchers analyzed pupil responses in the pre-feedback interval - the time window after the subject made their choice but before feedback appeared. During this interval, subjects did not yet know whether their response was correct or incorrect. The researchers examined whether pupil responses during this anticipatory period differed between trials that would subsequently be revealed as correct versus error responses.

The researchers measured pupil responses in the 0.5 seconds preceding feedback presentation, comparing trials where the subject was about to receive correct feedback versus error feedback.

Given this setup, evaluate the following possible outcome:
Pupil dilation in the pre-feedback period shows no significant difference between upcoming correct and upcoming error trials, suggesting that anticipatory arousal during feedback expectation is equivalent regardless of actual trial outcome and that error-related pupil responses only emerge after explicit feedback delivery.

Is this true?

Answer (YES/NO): NO